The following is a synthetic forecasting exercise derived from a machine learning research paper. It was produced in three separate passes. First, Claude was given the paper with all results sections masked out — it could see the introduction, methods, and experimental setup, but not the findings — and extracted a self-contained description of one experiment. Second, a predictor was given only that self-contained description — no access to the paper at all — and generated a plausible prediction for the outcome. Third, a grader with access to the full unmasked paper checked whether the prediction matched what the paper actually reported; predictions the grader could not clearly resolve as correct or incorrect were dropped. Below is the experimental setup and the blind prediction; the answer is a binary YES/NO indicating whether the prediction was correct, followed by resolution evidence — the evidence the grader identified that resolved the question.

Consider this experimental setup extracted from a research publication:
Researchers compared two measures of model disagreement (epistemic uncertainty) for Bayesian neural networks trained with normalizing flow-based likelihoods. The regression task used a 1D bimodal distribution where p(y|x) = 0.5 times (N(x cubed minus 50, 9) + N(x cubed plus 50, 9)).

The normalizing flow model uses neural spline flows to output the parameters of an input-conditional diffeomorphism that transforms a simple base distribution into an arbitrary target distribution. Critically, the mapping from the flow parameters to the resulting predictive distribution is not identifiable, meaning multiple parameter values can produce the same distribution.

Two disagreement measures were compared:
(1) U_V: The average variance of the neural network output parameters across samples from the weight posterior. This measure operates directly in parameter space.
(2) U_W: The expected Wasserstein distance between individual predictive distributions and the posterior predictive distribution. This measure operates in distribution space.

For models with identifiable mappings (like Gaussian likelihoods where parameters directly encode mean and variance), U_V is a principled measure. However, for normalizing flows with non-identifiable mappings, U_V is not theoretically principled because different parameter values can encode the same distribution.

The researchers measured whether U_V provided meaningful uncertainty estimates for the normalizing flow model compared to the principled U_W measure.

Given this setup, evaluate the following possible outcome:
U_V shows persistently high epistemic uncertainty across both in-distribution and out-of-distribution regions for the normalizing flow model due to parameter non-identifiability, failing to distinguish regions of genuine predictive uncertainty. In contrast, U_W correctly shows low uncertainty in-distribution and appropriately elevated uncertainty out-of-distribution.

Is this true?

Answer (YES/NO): NO